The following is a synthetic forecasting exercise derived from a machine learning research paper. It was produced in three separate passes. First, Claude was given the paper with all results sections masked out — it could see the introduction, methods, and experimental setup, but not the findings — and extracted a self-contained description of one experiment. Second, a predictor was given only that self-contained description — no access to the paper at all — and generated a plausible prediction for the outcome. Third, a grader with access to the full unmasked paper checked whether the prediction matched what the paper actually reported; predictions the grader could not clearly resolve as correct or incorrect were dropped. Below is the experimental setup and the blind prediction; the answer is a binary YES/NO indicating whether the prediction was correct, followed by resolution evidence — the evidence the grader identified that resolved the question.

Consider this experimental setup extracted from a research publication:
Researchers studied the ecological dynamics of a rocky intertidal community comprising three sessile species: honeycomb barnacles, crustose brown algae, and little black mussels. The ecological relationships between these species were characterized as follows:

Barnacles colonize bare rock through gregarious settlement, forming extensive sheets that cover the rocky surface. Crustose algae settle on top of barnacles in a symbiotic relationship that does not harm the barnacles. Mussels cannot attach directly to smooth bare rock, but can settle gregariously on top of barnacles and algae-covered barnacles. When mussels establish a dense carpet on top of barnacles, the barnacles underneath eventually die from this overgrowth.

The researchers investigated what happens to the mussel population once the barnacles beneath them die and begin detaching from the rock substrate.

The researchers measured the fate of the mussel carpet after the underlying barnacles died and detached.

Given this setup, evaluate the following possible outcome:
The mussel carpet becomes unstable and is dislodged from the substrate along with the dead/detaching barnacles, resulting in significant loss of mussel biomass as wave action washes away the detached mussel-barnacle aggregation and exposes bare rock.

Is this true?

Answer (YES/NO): YES